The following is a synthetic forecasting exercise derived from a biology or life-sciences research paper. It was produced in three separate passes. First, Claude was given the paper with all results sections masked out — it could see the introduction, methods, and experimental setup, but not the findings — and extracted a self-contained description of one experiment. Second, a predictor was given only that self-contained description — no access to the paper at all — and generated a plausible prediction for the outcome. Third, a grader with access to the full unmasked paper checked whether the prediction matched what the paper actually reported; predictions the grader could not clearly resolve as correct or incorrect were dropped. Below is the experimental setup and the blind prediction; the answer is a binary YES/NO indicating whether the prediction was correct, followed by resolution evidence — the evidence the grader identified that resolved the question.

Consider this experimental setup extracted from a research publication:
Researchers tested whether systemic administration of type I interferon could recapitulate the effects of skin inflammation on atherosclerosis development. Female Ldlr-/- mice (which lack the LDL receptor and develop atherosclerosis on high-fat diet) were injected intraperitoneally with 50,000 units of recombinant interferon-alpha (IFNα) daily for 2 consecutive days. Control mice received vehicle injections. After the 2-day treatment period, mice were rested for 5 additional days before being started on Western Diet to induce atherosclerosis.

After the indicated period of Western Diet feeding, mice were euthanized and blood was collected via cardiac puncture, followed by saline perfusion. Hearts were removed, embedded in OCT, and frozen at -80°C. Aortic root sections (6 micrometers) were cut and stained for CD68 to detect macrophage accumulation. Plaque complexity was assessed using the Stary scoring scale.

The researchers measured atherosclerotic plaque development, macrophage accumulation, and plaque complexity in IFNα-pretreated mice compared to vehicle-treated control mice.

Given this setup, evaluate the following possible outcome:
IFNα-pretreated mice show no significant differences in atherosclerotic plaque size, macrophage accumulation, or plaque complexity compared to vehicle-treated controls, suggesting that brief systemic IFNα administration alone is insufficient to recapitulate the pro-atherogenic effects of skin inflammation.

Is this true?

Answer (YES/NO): NO